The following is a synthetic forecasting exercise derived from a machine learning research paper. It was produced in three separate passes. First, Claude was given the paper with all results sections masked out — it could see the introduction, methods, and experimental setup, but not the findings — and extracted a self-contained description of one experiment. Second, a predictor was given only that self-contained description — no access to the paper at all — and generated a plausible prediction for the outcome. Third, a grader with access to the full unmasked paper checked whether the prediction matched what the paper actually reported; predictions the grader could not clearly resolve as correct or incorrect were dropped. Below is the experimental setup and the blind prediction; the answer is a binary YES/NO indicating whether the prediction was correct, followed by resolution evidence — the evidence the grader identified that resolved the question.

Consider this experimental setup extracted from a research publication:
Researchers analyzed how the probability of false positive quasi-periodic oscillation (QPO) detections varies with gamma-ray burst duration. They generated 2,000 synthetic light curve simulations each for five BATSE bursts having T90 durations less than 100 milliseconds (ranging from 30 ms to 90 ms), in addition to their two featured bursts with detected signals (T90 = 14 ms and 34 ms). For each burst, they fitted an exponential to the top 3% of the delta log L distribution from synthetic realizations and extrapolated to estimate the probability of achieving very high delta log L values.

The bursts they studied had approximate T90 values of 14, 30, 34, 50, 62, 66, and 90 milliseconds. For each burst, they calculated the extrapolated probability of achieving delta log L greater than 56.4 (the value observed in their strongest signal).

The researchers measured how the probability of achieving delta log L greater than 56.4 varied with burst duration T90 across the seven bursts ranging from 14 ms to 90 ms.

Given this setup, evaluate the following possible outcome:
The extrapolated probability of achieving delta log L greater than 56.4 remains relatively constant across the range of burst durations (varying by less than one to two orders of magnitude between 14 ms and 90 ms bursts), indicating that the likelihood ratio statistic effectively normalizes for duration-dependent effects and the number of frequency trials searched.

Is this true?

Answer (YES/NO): NO